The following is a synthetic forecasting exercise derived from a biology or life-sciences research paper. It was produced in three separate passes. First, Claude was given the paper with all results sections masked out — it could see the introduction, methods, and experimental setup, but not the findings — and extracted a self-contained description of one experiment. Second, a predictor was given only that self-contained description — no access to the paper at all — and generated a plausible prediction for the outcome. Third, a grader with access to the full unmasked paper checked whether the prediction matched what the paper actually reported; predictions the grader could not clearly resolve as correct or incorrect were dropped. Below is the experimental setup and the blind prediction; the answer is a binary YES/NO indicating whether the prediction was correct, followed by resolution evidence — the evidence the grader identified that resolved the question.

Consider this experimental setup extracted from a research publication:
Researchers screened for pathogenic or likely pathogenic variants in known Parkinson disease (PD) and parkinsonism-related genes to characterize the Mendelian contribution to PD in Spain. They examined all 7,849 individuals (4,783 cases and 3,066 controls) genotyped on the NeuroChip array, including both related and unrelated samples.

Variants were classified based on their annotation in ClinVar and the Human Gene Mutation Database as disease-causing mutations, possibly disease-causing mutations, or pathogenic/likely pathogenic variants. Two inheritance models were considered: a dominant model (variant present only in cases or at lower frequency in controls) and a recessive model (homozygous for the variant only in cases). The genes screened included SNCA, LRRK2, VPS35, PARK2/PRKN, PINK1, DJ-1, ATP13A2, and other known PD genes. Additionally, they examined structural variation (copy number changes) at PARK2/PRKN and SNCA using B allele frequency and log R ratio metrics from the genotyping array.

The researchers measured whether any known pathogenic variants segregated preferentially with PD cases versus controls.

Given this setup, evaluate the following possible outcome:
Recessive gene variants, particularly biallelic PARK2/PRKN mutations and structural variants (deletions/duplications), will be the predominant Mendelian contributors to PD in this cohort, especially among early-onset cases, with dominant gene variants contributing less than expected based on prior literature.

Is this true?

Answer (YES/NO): NO